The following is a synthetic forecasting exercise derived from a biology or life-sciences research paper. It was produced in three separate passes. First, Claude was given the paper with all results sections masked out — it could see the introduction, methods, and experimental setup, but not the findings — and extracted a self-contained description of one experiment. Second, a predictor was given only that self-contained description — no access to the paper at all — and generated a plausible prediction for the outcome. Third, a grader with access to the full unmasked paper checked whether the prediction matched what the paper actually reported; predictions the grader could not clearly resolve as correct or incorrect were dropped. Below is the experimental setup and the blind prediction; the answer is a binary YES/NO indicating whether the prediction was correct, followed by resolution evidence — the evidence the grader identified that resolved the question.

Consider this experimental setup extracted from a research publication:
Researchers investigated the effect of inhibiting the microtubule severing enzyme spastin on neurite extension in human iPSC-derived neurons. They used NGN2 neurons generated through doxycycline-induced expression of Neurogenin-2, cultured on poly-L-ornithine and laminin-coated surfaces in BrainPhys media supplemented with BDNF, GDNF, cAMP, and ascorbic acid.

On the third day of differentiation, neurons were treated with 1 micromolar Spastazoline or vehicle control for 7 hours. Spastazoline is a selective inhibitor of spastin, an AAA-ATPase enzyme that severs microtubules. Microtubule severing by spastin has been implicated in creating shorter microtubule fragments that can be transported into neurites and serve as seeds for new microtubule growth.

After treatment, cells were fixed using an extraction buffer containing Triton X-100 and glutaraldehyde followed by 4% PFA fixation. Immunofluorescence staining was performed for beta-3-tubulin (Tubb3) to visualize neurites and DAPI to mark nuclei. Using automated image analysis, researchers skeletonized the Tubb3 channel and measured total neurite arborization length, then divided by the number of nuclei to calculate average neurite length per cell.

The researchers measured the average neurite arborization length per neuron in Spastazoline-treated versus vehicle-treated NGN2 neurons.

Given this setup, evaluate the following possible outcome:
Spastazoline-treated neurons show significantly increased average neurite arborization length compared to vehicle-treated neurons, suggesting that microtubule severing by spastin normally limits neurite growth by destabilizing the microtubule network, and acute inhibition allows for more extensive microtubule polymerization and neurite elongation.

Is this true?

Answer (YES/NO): NO